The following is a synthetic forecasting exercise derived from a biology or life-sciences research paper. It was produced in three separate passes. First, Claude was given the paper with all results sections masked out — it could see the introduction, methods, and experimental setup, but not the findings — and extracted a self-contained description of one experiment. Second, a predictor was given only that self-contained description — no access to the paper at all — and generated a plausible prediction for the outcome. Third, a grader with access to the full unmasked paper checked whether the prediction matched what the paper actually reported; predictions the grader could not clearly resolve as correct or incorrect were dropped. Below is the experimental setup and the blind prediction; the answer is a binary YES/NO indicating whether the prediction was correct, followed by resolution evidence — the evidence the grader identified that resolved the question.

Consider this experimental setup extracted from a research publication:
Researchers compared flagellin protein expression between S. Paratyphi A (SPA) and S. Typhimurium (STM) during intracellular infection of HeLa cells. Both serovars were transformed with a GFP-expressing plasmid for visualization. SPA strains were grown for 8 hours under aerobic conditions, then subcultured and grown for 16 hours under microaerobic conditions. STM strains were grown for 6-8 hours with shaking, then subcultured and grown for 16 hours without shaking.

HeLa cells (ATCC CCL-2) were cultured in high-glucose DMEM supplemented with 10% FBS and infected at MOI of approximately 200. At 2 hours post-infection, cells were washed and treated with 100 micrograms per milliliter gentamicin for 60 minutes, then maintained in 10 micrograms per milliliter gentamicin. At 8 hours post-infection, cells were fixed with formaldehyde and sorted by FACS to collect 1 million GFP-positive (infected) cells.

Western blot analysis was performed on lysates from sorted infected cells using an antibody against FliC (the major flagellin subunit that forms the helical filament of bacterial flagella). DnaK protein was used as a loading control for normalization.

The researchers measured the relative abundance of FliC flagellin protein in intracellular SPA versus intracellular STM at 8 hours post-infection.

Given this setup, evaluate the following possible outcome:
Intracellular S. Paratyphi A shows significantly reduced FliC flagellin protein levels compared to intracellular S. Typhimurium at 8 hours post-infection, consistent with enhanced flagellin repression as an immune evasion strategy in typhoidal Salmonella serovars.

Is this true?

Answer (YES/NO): NO